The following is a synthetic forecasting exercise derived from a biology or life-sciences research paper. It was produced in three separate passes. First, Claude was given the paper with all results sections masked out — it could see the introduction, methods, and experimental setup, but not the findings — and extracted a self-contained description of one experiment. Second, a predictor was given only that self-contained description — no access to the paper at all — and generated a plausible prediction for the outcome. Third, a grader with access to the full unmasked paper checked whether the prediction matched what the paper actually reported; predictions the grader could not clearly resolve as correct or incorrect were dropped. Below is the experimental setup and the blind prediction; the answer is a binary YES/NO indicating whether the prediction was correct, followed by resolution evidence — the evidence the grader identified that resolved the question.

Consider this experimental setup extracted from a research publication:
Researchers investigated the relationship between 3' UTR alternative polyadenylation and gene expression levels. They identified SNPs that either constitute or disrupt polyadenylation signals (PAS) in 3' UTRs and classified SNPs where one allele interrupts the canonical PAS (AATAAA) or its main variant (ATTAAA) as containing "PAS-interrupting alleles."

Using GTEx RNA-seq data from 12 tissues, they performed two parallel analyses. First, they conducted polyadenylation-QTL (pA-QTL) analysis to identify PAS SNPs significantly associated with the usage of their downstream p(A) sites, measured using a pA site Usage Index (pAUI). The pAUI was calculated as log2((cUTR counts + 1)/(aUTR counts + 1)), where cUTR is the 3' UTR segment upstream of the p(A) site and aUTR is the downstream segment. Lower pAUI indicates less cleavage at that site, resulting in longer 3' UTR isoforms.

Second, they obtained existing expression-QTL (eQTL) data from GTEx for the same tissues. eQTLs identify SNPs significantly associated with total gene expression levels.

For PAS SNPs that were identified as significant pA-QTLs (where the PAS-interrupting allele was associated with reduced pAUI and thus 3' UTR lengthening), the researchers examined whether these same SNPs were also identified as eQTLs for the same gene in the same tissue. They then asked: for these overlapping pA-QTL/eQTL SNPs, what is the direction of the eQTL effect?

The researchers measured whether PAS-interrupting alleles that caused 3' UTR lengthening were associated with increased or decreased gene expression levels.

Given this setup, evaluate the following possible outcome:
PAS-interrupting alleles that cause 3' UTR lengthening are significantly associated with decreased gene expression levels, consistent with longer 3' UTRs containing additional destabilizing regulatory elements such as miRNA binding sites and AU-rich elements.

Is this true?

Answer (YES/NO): YES